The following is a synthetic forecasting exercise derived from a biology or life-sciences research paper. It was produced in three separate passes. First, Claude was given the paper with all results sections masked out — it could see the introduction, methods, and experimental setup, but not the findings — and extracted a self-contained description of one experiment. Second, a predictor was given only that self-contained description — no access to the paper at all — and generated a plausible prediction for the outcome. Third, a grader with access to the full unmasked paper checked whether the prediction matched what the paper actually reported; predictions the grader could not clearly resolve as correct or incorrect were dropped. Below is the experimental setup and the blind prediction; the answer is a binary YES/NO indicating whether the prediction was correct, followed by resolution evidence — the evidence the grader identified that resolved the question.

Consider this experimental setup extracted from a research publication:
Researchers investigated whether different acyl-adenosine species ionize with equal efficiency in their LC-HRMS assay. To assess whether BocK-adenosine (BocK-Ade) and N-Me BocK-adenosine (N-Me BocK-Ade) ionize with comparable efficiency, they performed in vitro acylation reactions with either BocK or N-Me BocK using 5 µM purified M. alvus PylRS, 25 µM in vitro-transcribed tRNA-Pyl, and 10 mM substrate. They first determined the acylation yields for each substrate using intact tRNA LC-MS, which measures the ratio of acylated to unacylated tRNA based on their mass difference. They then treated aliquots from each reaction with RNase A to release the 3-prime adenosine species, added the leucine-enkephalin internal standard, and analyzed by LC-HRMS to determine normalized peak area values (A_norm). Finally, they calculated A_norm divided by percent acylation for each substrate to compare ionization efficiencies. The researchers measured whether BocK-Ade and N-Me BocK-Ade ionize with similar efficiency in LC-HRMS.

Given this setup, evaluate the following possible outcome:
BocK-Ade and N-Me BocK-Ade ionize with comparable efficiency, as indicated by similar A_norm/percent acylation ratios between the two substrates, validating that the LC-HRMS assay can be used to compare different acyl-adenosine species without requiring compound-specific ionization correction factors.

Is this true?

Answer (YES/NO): NO